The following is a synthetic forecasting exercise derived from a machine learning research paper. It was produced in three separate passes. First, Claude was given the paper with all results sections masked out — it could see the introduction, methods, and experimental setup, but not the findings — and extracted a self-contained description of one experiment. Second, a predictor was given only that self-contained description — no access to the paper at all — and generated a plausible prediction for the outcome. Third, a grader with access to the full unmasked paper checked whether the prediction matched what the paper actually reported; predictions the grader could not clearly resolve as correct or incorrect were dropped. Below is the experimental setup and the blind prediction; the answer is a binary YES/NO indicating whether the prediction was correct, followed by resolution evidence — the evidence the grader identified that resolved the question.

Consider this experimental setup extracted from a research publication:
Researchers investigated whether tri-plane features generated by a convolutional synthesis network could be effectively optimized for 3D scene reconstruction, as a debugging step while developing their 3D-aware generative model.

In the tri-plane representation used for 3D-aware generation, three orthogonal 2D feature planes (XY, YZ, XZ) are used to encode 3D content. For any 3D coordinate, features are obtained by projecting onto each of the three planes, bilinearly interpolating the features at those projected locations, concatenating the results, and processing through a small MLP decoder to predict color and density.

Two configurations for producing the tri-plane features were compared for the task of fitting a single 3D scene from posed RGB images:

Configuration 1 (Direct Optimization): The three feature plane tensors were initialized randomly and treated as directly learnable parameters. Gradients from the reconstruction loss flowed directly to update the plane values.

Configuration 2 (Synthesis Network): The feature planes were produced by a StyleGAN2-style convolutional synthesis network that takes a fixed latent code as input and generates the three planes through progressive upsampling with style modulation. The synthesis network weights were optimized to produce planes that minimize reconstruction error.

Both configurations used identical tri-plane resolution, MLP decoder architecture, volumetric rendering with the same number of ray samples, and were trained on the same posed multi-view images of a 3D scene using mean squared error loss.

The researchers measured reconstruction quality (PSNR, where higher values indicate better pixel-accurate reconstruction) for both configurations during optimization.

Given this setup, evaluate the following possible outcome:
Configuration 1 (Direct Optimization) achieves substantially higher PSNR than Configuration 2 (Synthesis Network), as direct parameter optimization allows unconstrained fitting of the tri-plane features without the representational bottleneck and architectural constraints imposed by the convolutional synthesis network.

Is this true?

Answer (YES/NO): YES